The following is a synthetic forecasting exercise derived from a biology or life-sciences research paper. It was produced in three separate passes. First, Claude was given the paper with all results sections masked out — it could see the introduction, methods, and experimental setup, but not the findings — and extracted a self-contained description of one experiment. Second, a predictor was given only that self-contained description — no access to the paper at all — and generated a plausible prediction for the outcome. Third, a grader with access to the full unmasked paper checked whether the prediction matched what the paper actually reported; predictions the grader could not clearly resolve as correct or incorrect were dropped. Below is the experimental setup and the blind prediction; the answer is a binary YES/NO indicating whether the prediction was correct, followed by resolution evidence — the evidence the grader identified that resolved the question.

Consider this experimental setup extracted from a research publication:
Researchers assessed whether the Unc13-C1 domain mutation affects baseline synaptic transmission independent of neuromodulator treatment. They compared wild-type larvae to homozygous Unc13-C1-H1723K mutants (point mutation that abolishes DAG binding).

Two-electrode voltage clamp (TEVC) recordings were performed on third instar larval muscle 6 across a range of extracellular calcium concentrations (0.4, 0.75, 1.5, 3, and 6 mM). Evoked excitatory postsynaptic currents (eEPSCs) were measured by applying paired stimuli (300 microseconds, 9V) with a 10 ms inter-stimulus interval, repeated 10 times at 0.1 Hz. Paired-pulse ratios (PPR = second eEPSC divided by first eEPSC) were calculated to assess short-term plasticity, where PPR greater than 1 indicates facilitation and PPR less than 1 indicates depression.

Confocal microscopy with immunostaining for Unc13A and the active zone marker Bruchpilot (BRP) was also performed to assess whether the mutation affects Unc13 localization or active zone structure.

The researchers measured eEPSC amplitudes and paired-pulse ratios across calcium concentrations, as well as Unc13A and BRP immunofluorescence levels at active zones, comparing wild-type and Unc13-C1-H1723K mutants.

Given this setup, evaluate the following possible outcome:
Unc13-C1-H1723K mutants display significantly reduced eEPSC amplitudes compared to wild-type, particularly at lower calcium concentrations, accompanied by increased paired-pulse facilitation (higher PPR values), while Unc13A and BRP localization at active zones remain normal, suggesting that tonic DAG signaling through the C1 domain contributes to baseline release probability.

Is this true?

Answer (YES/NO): NO